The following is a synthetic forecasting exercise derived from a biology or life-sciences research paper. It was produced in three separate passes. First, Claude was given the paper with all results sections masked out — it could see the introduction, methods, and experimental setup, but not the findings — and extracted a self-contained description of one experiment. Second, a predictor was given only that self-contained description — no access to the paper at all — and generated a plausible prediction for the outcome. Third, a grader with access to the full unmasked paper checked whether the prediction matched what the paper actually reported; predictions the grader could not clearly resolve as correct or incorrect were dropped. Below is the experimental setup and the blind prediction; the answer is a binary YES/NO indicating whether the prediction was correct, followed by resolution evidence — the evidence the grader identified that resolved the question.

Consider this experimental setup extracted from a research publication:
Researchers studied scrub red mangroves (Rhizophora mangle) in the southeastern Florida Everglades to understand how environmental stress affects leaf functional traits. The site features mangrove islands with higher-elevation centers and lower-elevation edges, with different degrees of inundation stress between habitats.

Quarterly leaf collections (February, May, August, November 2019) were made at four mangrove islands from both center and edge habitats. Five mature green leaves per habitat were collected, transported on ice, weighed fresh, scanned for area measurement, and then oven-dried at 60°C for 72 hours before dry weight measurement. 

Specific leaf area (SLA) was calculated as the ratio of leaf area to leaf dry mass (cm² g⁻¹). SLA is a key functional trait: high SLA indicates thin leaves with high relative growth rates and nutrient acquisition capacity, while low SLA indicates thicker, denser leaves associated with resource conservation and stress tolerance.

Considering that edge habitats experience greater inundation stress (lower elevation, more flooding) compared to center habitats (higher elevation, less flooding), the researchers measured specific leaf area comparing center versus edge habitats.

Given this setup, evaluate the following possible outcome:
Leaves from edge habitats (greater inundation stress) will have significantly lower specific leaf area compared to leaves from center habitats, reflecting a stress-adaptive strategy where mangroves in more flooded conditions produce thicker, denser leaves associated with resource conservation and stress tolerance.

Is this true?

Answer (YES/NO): NO